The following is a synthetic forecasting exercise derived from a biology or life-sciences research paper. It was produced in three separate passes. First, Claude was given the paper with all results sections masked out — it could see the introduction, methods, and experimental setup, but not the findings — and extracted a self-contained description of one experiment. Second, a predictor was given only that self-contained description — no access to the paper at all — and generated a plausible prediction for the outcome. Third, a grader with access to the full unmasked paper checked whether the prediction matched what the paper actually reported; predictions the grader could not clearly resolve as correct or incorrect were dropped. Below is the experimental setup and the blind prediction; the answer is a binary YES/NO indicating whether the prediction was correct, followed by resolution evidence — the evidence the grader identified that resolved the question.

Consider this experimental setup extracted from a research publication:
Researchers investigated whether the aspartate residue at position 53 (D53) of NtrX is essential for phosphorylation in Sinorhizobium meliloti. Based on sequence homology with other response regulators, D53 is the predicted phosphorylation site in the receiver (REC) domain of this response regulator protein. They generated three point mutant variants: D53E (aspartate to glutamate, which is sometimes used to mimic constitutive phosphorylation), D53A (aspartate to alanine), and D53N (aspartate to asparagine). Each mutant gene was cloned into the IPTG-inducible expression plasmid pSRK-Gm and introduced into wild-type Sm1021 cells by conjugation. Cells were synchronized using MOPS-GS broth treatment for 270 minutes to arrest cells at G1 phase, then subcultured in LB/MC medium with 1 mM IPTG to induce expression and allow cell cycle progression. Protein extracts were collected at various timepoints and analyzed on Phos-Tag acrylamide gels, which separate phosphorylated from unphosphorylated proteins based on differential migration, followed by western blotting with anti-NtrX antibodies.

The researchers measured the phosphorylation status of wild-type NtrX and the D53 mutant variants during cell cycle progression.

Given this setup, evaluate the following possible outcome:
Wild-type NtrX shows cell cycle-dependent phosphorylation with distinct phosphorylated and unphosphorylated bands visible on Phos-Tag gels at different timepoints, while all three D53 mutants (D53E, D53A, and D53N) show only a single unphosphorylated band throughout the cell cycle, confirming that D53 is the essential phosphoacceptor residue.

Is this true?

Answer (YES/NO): NO